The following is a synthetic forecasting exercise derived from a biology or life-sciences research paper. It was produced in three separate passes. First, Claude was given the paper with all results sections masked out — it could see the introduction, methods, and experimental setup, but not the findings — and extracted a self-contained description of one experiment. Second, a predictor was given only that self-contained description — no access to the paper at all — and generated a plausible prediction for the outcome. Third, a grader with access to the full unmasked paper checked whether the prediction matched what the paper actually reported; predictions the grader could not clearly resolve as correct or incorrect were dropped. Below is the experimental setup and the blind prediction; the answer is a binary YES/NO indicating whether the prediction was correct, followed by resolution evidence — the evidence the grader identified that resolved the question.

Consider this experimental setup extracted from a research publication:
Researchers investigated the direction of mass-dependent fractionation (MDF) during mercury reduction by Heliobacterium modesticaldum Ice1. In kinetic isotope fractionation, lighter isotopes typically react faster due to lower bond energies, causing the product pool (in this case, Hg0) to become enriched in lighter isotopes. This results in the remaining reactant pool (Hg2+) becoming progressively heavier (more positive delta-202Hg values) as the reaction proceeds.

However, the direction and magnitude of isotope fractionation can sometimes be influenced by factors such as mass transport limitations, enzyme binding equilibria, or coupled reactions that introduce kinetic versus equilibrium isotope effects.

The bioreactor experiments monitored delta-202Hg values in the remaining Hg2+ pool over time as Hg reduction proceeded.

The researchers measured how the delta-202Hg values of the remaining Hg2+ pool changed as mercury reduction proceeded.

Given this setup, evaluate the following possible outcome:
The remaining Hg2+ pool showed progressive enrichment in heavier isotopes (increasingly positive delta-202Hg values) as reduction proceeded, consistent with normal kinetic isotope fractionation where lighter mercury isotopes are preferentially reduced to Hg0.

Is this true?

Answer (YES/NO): YES